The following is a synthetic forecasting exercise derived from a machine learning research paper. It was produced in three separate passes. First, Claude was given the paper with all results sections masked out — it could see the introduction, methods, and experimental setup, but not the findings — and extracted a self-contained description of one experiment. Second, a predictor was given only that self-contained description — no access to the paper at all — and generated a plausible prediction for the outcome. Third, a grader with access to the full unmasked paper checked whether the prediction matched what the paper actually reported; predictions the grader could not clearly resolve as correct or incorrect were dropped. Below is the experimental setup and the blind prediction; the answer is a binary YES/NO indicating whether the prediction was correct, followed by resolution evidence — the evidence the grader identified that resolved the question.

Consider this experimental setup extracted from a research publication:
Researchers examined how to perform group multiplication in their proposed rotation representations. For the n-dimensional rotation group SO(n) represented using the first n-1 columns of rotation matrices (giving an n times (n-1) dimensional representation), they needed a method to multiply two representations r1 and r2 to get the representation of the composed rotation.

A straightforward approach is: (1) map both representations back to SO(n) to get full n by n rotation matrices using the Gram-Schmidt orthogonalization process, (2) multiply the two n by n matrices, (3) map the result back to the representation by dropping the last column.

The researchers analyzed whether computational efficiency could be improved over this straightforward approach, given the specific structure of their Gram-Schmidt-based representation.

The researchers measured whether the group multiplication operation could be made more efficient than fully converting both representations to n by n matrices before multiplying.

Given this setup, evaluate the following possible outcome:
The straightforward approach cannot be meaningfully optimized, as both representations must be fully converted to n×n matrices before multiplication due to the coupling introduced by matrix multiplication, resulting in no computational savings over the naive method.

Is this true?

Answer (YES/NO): NO